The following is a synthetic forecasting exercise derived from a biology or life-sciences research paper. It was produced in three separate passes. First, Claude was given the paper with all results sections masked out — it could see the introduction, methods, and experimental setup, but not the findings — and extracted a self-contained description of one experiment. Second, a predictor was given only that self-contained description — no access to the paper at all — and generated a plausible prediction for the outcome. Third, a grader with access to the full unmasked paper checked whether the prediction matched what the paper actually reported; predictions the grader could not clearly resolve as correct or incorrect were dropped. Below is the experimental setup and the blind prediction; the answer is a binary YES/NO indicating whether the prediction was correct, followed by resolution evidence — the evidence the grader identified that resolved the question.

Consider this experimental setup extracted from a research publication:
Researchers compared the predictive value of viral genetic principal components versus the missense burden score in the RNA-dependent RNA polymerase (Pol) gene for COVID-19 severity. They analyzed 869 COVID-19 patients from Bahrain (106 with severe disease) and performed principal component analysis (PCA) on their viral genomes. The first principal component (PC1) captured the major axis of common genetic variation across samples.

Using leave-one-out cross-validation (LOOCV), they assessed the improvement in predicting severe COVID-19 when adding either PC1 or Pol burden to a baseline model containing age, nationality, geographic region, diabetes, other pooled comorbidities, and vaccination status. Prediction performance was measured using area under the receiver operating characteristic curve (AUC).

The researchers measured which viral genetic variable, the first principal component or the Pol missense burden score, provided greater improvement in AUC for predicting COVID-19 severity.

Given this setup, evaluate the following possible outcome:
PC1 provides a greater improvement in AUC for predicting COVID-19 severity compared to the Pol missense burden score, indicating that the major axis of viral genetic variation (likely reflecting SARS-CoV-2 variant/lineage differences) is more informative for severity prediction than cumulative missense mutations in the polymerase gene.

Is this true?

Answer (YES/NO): NO